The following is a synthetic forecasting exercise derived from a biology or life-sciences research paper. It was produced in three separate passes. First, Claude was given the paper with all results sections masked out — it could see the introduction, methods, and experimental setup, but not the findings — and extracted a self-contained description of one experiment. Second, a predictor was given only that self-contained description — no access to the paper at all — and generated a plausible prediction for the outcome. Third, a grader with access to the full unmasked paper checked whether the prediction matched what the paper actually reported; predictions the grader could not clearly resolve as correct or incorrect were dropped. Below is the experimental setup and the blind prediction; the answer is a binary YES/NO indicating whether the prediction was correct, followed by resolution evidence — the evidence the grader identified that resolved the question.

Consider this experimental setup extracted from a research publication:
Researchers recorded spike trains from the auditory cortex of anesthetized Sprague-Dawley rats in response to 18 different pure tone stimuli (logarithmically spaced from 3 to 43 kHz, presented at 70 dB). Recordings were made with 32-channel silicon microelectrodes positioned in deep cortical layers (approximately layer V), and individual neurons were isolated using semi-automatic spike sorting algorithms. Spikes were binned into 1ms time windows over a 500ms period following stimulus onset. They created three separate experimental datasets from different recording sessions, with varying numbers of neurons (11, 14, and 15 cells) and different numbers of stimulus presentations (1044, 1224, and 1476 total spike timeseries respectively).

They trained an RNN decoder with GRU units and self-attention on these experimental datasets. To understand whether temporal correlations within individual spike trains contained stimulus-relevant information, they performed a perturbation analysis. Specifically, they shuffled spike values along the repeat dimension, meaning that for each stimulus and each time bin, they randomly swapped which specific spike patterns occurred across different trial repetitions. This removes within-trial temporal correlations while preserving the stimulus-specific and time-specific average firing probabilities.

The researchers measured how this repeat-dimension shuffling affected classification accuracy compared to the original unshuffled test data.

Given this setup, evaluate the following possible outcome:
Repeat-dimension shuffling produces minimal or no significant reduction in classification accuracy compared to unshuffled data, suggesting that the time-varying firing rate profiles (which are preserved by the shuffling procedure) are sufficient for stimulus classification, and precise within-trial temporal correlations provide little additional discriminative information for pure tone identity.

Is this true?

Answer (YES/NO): NO